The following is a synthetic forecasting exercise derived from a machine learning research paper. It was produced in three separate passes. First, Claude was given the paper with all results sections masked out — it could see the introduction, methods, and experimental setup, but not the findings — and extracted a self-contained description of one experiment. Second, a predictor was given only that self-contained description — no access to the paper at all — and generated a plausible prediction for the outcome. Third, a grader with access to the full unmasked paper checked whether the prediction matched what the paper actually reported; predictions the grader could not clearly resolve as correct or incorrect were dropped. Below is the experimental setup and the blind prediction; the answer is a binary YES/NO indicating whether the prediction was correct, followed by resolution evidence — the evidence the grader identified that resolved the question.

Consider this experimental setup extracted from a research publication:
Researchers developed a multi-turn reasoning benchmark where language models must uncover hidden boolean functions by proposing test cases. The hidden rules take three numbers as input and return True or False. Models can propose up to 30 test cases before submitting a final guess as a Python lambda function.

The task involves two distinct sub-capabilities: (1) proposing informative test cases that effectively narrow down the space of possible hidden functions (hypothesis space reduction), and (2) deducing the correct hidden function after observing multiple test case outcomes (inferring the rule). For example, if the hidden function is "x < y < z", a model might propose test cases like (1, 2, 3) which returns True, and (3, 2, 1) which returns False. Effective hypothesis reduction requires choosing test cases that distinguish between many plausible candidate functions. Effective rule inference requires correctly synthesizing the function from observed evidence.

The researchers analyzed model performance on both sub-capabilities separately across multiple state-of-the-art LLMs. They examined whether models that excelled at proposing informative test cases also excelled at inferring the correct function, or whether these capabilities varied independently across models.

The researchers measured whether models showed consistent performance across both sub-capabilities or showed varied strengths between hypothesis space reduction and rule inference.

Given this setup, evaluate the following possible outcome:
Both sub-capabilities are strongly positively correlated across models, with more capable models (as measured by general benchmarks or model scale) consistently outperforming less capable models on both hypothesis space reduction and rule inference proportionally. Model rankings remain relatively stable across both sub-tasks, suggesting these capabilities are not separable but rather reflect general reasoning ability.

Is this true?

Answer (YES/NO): NO